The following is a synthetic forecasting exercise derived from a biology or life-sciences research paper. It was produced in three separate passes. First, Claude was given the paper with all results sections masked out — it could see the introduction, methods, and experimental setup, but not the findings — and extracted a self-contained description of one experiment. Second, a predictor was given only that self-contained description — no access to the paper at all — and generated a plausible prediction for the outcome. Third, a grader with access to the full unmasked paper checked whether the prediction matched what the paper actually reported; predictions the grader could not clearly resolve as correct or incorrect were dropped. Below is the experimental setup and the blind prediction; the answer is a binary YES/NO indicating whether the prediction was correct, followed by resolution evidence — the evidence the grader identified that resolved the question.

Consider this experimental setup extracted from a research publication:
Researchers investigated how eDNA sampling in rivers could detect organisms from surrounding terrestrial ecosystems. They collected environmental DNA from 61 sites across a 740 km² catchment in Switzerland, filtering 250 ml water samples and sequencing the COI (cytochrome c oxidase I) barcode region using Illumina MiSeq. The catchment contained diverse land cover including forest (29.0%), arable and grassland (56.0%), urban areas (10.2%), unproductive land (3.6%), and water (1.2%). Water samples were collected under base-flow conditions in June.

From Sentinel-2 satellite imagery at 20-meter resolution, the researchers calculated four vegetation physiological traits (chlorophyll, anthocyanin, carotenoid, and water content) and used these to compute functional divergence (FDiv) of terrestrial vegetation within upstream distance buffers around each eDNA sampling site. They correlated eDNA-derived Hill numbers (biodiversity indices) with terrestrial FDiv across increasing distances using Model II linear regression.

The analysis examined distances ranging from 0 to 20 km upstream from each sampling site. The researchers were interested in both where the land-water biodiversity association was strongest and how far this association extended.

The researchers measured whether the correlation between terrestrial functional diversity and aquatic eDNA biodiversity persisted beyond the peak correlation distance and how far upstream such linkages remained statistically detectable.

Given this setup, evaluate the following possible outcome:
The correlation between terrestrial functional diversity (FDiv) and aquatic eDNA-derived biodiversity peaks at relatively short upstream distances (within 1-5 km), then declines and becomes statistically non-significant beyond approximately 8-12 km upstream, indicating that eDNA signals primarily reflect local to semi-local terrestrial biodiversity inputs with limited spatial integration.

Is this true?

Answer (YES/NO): NO